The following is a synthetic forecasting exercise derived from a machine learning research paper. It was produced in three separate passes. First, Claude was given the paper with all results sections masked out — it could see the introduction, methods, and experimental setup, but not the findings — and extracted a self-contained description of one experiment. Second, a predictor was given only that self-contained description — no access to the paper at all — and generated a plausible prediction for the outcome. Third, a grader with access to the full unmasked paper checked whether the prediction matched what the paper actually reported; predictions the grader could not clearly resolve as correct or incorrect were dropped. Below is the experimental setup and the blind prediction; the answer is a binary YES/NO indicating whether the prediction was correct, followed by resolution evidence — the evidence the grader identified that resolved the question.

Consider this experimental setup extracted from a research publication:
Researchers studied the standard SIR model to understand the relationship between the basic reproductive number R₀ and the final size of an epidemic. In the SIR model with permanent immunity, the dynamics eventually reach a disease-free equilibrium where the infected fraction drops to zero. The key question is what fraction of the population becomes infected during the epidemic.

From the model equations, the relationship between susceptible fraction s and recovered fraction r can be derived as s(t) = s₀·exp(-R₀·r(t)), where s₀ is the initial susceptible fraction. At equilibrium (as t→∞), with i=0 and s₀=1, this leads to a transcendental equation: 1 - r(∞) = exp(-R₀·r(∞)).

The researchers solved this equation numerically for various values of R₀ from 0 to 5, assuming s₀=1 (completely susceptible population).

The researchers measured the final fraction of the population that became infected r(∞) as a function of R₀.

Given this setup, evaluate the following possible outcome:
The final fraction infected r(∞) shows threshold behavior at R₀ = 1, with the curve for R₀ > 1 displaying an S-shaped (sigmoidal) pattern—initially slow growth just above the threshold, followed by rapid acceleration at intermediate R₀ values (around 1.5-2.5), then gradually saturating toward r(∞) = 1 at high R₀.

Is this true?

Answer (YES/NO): NO